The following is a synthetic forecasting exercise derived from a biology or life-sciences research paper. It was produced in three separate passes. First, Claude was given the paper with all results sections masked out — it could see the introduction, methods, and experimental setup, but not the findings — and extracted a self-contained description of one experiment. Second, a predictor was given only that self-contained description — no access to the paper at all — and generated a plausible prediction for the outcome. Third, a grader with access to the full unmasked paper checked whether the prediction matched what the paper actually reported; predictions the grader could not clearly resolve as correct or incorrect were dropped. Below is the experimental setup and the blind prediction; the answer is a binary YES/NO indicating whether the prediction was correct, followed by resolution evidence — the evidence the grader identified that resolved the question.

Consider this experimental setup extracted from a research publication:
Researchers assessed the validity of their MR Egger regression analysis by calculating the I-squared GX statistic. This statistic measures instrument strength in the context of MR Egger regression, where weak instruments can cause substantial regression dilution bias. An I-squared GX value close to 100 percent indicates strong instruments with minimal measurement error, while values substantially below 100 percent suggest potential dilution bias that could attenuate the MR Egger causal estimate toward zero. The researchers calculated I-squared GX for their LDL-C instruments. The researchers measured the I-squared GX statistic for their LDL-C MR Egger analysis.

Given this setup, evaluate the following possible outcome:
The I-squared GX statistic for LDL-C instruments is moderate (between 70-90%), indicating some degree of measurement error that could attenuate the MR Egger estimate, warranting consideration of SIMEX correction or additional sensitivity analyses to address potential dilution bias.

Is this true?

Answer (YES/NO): NO